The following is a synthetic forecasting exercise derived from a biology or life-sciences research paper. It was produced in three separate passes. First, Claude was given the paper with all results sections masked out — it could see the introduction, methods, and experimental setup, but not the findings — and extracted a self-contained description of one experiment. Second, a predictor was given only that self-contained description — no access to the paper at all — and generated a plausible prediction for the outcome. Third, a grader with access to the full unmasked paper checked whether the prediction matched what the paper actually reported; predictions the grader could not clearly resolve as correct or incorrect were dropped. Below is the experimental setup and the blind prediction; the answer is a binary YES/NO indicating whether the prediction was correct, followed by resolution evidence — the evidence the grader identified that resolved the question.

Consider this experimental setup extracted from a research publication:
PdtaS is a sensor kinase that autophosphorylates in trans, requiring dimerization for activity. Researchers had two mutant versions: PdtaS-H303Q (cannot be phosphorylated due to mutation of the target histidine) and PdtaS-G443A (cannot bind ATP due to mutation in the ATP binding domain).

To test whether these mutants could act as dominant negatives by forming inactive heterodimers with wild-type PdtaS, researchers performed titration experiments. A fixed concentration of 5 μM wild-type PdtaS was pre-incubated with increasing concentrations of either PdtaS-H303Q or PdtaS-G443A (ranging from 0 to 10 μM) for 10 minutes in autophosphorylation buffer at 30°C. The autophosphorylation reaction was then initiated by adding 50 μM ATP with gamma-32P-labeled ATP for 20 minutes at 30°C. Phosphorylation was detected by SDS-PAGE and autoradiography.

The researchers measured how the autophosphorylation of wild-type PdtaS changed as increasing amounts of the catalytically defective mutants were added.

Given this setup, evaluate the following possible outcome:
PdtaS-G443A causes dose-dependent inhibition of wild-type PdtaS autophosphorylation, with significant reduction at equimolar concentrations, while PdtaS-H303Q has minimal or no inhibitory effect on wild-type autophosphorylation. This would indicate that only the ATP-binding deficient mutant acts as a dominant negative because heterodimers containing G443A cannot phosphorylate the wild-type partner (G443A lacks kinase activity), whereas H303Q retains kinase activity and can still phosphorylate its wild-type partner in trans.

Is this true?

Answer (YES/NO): NO